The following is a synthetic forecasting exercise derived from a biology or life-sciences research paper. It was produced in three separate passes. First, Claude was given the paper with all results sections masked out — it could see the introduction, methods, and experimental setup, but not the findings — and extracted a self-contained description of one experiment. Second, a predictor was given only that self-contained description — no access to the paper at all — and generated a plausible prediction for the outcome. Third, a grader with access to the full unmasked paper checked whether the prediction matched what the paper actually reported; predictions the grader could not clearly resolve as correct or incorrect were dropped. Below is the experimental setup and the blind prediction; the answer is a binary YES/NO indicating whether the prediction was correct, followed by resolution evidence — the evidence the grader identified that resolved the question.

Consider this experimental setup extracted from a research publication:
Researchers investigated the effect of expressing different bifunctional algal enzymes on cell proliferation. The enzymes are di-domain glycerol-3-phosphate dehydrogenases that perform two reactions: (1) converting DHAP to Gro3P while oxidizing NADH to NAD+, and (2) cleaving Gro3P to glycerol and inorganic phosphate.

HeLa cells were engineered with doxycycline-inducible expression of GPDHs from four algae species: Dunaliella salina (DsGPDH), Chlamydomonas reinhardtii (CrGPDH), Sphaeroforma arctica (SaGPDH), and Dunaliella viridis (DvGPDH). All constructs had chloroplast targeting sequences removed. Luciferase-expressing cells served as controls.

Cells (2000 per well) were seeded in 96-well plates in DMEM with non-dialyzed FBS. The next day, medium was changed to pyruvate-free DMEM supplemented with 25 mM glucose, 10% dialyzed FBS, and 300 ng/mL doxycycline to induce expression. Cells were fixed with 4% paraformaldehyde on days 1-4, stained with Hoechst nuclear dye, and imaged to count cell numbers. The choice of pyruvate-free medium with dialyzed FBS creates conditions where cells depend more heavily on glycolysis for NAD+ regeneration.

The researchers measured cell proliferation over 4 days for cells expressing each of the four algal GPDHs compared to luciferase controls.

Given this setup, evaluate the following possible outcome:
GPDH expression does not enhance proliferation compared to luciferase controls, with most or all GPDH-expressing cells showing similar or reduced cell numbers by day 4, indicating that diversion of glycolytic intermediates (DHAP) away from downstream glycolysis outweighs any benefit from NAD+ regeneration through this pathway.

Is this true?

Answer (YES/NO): NO